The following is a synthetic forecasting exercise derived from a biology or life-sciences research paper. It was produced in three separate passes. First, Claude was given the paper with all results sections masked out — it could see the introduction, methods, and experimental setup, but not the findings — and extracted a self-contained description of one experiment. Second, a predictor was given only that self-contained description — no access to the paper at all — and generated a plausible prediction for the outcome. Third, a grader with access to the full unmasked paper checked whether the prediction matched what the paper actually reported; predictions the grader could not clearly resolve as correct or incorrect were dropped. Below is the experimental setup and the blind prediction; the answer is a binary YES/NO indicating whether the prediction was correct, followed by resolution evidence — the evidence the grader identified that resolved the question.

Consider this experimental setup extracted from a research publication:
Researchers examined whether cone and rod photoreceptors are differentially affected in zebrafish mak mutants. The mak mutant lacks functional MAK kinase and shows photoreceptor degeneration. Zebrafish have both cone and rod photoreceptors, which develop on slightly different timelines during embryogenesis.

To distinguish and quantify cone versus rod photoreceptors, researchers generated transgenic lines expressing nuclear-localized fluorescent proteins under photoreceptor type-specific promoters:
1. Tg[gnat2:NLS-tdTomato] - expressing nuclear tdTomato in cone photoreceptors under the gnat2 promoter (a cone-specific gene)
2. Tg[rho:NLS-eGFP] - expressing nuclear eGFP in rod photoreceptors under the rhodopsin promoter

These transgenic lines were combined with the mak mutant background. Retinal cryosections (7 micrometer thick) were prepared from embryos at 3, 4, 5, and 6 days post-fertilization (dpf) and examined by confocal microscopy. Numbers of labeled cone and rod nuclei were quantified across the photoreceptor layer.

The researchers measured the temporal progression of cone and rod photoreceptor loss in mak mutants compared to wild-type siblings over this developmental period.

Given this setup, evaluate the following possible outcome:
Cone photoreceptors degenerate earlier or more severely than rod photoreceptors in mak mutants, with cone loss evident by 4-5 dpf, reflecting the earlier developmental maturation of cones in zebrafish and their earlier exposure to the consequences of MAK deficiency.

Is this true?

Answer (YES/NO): NO